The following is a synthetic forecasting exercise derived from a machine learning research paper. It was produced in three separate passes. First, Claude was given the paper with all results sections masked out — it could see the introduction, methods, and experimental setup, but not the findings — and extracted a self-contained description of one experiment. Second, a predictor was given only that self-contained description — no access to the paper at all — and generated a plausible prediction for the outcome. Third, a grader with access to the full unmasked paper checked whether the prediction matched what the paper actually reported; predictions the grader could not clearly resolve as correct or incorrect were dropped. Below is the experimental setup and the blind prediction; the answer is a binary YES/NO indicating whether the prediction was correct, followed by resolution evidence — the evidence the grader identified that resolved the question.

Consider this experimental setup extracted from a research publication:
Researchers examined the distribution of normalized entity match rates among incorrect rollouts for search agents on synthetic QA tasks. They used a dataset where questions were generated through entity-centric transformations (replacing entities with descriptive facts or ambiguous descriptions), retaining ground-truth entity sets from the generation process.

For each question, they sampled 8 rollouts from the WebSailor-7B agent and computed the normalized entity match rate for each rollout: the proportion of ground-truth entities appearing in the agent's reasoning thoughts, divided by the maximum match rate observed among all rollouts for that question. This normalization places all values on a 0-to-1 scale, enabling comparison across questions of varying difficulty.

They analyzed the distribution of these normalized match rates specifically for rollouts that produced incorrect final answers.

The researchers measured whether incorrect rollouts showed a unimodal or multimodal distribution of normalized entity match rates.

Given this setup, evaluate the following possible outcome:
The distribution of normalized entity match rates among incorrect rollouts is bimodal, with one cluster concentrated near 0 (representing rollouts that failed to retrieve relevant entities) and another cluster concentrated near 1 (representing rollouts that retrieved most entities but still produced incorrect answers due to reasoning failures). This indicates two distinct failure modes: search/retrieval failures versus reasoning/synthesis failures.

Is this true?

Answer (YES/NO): NO